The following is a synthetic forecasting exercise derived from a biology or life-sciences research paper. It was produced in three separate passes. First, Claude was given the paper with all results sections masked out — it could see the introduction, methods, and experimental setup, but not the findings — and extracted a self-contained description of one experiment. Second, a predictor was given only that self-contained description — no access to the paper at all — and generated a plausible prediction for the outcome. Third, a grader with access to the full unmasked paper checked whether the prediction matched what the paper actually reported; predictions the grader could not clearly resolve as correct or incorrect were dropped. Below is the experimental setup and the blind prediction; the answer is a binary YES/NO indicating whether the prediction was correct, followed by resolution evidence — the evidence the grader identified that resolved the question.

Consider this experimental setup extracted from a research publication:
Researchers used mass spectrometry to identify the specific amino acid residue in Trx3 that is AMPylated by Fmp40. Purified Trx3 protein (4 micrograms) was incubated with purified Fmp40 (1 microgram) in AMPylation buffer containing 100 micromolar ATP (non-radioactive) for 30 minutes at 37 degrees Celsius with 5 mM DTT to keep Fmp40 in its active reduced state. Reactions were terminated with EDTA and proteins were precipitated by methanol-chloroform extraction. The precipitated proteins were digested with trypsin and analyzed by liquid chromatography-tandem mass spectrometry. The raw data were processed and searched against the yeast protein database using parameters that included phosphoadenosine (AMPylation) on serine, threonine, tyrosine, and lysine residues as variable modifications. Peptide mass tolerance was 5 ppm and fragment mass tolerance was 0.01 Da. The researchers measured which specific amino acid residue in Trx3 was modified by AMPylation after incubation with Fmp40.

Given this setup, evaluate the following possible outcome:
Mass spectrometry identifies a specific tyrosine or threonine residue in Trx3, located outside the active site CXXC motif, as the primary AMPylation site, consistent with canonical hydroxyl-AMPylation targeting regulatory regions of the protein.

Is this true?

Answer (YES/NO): YES